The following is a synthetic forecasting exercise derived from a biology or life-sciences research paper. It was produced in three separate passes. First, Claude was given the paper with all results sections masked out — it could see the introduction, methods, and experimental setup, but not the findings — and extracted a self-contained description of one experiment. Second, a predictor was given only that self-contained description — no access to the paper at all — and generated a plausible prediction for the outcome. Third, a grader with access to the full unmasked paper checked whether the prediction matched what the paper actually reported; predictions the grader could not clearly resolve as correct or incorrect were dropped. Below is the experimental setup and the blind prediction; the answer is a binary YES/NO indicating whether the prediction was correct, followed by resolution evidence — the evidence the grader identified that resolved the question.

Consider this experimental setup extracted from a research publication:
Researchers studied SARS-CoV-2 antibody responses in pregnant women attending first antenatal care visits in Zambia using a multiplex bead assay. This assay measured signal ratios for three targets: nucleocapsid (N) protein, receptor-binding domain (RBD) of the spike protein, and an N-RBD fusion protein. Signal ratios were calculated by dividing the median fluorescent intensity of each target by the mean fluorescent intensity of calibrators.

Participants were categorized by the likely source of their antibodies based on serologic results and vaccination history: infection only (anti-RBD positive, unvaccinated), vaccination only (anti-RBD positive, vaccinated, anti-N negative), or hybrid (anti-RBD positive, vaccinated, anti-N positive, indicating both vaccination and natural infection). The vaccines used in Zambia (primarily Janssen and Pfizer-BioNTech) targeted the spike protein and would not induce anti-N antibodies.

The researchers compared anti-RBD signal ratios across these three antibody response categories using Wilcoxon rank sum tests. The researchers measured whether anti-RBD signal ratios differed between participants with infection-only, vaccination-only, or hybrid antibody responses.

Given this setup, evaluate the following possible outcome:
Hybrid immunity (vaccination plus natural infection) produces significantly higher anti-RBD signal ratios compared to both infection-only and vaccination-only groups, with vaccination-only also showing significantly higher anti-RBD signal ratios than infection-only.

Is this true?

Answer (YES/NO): NO